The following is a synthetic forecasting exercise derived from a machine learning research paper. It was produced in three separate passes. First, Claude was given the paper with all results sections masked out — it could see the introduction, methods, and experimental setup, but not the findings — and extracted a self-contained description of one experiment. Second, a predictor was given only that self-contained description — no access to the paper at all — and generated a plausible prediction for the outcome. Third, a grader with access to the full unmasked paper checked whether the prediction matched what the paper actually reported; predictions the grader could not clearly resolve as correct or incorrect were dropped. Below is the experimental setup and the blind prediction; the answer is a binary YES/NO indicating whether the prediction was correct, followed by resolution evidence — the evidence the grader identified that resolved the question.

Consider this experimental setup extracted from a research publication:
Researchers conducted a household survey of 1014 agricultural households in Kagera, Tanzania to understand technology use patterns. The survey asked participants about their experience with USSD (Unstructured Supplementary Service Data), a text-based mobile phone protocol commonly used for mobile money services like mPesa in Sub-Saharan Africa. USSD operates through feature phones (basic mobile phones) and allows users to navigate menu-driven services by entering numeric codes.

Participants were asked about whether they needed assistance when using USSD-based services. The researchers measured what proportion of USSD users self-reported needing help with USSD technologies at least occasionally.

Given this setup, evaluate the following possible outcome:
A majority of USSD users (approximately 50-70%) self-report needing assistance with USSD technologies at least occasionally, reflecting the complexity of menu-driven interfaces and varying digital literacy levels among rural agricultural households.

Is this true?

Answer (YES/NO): YES